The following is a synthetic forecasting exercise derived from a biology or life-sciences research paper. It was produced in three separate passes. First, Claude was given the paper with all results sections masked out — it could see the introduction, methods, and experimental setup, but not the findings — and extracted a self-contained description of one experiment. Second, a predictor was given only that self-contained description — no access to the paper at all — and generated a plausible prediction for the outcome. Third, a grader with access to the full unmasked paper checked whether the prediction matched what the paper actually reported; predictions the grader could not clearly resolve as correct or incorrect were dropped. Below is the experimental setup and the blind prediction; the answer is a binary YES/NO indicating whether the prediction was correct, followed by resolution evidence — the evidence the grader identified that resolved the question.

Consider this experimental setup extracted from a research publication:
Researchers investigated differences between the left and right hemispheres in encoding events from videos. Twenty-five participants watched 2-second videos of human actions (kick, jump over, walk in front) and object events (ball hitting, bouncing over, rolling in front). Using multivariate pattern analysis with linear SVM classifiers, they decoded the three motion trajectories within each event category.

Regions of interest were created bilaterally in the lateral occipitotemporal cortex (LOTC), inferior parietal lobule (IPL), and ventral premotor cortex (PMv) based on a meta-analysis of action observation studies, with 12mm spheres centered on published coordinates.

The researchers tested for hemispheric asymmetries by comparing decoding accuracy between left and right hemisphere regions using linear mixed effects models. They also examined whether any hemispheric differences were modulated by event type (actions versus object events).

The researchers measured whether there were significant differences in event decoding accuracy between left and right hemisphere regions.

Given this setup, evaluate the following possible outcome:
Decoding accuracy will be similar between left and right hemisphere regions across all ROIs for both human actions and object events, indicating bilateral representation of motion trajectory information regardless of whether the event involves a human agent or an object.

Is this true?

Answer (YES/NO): NO